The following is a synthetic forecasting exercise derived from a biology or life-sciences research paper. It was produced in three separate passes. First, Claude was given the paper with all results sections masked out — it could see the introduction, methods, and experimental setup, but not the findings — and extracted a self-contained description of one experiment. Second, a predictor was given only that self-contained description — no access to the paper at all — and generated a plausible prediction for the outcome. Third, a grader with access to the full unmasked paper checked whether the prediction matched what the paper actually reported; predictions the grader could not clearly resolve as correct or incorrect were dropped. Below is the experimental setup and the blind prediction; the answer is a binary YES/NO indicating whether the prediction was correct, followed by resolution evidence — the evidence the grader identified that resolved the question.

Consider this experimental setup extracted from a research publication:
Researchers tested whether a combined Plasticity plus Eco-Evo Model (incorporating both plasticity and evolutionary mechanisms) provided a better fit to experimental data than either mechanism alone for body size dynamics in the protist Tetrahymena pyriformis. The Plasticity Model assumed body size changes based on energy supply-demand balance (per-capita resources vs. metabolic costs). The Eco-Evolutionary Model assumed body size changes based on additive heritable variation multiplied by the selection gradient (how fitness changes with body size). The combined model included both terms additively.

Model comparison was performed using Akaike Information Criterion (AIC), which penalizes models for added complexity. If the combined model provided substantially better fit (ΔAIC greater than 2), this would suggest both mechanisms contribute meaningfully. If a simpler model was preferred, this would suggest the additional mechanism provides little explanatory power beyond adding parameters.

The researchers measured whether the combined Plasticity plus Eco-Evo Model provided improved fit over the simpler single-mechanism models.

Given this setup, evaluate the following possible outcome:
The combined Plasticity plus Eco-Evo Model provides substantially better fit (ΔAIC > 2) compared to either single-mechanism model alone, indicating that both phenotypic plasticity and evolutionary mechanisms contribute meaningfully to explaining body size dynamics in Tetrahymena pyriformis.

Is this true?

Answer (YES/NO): NO